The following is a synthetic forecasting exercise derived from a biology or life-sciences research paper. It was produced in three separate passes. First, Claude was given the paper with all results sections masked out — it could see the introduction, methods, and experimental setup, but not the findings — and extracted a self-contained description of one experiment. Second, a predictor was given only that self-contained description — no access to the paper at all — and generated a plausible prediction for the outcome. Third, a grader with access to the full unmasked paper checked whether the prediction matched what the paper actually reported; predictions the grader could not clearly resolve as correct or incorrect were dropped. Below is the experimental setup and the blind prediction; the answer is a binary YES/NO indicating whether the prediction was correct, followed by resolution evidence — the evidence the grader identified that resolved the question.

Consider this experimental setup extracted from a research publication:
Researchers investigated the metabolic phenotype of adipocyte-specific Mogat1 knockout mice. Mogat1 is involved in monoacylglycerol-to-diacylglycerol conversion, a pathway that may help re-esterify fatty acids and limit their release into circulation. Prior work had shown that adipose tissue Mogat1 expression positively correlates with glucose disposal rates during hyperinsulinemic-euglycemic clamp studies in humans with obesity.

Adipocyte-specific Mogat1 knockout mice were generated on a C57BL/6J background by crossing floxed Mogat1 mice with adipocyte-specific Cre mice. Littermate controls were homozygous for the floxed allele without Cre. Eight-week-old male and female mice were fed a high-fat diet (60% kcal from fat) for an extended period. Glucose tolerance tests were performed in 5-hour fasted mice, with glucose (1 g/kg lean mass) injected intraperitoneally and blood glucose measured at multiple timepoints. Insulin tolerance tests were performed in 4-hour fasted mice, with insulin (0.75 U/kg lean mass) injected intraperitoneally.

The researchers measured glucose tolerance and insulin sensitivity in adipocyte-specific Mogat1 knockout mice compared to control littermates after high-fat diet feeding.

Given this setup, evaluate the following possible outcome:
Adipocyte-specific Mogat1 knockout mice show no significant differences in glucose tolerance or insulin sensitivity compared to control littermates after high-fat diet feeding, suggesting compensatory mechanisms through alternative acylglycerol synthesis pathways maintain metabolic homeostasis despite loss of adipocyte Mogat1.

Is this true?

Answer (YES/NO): YES